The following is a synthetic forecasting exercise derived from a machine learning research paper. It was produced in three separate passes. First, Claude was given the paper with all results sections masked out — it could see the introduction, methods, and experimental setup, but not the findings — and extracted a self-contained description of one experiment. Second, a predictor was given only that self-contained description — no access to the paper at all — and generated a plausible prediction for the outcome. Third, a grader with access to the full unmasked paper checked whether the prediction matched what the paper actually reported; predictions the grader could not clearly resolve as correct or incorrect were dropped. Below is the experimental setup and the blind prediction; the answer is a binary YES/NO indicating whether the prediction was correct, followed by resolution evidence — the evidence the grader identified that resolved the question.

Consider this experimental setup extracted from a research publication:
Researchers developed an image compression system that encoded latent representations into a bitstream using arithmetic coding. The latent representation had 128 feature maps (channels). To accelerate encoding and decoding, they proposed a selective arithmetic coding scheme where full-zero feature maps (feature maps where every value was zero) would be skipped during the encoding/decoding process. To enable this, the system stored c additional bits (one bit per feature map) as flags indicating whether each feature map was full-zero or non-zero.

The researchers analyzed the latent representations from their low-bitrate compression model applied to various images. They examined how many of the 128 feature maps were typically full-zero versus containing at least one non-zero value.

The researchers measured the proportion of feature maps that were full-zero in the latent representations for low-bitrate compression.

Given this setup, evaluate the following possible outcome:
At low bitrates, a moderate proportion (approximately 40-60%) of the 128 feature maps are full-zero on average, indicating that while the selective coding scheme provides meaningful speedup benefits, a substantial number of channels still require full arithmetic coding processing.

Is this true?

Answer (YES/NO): YES